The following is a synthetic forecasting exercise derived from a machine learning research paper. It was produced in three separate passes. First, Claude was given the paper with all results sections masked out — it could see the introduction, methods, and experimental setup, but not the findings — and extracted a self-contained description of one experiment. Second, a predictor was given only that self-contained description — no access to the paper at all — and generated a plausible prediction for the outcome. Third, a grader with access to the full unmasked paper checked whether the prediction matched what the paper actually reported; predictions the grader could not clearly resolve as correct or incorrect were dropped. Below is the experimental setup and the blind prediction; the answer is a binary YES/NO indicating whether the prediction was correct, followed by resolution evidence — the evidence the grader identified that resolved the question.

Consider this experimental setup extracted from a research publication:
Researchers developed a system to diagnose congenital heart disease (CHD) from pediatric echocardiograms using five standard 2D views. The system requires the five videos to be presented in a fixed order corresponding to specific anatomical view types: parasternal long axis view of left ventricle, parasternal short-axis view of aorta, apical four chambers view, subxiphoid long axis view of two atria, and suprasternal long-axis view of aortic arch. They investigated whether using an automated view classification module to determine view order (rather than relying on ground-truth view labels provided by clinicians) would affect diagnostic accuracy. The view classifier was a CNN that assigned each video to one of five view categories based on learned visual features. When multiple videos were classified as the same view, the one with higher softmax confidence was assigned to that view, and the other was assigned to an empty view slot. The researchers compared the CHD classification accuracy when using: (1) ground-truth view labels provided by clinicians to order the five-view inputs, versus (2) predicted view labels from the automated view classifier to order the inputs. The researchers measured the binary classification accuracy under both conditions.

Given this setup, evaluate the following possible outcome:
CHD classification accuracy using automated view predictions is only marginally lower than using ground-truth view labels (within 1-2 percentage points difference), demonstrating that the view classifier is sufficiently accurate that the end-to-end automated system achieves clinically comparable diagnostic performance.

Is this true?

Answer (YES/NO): YES